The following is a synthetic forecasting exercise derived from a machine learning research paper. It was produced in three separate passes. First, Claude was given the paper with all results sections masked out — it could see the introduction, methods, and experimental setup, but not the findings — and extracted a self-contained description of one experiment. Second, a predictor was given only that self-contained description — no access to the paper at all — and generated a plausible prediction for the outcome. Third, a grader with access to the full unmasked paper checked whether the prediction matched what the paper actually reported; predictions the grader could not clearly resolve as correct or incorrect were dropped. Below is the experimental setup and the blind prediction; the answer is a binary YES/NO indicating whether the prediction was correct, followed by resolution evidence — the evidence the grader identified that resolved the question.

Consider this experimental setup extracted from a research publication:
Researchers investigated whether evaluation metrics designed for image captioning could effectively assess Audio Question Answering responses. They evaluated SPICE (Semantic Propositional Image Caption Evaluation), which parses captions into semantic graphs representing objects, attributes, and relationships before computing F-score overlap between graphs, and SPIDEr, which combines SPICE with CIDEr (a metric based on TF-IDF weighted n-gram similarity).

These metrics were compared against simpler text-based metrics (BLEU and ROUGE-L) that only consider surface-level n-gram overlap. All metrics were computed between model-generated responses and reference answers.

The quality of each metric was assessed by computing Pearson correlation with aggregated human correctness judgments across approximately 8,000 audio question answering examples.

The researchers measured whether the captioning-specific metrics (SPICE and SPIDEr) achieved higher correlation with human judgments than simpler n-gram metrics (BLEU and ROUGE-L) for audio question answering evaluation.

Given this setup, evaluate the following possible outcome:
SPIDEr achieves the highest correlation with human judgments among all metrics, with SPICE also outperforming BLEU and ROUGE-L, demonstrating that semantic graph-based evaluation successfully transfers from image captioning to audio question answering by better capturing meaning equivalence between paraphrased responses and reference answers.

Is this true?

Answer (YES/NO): NO